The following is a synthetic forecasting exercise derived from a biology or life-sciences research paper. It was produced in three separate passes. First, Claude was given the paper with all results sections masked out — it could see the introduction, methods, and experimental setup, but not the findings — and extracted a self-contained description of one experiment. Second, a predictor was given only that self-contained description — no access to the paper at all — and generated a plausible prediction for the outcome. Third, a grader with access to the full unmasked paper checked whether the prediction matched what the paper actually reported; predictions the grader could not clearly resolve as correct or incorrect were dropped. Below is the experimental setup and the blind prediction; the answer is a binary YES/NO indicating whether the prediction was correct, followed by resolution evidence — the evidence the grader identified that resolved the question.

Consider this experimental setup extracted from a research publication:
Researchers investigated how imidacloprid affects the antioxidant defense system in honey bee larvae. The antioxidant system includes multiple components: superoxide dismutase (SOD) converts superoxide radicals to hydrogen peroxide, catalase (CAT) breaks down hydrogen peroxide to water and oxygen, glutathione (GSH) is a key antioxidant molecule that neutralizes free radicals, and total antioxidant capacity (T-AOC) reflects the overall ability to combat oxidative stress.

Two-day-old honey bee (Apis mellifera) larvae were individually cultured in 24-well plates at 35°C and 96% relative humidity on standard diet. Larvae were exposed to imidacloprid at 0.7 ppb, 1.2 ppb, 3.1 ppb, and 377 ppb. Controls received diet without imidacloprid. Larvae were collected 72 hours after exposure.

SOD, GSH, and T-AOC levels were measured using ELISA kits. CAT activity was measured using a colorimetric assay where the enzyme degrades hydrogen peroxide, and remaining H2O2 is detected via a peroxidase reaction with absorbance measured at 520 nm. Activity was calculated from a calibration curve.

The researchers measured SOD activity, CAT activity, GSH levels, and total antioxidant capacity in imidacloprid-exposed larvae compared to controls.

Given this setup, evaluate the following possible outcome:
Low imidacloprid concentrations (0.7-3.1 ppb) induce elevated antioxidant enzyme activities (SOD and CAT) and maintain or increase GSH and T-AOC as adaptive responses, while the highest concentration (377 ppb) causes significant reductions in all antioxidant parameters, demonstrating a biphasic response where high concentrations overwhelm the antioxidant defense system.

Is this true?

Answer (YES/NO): NO